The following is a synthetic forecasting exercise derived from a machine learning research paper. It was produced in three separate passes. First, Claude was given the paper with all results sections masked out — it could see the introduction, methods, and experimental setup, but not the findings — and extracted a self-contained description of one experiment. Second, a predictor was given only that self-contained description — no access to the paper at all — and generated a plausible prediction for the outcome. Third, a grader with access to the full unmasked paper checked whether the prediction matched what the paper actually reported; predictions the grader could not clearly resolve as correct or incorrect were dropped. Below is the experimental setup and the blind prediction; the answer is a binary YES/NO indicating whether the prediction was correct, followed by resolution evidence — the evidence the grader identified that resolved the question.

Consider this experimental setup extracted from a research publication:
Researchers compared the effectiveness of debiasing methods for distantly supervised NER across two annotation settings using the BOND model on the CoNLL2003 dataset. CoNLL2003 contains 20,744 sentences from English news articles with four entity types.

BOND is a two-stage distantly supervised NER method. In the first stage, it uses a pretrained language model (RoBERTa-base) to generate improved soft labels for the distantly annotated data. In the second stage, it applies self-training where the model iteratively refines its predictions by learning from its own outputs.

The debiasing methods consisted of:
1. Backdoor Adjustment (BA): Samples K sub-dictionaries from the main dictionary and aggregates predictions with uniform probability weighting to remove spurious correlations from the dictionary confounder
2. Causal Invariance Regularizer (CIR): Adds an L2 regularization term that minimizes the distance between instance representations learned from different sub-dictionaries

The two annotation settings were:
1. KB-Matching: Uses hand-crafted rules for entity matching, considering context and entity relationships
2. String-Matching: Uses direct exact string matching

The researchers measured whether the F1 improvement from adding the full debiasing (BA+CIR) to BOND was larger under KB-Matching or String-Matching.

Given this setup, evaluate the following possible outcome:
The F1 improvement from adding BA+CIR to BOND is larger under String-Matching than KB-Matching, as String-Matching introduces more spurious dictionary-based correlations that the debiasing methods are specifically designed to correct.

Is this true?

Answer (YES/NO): NO